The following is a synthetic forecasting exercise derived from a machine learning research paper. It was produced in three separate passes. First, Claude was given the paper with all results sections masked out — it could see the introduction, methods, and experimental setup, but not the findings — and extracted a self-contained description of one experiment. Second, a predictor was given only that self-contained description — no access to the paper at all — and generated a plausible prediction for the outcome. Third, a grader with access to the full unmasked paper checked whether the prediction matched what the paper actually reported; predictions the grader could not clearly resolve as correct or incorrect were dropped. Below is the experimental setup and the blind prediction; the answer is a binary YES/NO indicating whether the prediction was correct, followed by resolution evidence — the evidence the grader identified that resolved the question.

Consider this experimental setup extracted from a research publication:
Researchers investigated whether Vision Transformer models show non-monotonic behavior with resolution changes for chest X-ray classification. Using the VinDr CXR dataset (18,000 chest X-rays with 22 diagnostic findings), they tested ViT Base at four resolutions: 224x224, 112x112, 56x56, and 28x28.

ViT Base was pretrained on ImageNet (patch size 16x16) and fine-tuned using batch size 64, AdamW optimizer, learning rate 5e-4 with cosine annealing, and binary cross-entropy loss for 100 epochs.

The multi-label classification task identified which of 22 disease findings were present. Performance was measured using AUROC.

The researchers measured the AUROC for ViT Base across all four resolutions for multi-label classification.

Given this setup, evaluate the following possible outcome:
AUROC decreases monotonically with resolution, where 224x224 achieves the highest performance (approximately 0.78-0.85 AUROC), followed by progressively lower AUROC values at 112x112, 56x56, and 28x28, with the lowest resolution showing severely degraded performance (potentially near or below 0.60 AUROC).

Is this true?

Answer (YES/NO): NO